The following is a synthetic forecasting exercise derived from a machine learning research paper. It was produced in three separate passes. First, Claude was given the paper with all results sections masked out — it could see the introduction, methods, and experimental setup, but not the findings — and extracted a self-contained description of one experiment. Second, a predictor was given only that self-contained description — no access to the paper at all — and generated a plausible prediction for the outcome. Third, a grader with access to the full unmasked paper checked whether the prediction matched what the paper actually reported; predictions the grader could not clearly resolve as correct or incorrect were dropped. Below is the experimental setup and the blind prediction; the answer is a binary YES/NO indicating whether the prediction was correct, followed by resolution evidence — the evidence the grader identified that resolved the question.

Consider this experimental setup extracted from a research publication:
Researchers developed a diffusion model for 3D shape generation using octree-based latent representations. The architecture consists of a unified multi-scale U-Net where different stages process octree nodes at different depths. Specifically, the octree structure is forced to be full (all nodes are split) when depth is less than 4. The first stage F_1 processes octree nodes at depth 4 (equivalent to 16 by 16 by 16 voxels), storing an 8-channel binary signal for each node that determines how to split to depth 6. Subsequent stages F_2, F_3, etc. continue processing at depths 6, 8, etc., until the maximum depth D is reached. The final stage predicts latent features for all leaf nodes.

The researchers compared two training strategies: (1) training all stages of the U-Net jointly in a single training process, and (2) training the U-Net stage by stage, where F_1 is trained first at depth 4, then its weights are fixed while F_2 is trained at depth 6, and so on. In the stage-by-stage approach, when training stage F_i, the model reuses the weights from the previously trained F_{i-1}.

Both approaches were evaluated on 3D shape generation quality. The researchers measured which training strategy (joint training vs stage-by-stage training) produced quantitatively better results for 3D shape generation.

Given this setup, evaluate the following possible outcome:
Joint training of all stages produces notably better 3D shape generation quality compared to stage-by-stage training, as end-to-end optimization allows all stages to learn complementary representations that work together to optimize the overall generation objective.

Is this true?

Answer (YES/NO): NO